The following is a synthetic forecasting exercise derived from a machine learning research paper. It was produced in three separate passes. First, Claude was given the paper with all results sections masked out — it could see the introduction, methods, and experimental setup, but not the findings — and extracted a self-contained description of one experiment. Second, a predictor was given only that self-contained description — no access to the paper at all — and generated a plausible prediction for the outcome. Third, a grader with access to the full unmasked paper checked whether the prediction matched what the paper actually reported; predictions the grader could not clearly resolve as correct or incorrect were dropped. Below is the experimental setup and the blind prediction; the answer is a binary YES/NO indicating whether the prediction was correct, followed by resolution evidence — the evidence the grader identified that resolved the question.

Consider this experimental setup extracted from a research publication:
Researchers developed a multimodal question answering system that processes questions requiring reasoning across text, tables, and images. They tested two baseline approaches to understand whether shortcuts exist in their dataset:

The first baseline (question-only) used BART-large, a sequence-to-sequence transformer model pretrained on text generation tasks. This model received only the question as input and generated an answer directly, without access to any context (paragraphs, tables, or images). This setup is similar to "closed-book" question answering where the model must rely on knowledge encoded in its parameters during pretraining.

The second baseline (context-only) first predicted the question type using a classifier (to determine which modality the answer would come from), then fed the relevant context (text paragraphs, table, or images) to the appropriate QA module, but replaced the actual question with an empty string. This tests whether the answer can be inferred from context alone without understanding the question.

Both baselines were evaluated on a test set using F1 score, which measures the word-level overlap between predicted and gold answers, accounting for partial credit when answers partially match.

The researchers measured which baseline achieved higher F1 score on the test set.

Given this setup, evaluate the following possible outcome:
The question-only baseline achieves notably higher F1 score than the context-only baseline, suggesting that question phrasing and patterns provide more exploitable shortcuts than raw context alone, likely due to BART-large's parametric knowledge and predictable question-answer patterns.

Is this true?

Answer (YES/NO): YES